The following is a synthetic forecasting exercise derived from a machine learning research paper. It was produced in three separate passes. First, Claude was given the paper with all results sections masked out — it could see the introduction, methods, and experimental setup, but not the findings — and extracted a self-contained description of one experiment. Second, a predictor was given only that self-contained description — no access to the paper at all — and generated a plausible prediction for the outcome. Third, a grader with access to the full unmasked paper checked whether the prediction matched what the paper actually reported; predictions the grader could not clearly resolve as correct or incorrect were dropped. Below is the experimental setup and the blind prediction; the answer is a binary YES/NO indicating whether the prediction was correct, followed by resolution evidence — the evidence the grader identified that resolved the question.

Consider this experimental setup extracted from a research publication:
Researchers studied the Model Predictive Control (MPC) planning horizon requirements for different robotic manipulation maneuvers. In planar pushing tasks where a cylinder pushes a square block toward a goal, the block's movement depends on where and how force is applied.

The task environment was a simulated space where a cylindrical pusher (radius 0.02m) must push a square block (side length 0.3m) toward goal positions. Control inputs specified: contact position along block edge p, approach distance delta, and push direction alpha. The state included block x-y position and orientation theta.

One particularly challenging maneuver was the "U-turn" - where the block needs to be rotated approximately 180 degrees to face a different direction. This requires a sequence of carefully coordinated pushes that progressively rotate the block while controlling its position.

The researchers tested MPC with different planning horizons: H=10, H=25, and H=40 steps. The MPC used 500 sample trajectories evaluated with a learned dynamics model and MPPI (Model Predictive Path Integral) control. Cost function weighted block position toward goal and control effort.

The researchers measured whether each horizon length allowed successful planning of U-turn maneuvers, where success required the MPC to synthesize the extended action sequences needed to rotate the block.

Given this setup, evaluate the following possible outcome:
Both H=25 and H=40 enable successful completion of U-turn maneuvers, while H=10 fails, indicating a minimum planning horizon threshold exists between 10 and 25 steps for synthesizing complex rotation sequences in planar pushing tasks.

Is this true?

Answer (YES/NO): YES